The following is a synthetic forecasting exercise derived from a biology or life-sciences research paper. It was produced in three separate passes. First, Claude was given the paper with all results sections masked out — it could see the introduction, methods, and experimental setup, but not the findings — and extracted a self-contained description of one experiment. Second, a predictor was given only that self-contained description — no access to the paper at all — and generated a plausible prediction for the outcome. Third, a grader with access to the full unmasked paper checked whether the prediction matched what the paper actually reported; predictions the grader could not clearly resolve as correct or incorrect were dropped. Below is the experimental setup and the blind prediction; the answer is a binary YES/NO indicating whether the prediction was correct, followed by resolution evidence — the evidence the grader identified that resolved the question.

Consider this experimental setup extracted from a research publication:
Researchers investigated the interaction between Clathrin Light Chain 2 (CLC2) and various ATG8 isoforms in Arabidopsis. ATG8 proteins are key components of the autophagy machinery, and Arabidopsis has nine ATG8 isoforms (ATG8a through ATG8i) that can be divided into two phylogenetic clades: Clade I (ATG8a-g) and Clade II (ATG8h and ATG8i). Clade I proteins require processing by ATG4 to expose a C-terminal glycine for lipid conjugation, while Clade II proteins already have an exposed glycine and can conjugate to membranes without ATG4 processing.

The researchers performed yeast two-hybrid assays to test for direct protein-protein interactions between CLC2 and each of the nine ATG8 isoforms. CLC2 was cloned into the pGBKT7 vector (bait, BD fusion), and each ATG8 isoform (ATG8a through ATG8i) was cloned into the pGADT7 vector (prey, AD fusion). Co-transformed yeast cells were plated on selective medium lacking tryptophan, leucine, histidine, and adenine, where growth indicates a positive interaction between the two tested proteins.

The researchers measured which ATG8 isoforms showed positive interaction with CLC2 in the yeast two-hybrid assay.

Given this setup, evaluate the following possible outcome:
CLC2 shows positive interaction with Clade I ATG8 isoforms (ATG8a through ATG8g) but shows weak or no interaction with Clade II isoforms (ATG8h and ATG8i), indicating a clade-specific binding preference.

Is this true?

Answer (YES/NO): NO